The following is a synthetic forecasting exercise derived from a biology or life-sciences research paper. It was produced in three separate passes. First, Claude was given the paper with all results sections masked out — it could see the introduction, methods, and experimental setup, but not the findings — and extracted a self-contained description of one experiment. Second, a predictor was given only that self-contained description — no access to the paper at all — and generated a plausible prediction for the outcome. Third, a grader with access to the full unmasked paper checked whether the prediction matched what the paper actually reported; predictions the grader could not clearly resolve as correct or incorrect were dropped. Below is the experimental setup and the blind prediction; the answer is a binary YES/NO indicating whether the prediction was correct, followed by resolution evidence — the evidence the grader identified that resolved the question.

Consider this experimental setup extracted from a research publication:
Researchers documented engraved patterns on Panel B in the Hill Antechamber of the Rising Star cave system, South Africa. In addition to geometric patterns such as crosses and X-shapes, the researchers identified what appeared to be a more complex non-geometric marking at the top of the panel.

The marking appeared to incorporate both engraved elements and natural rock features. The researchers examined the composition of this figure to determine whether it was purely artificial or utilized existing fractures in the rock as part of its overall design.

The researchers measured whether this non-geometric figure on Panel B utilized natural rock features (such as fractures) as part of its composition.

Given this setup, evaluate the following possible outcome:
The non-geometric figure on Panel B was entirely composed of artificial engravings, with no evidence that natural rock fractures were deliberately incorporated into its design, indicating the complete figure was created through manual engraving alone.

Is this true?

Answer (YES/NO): NO